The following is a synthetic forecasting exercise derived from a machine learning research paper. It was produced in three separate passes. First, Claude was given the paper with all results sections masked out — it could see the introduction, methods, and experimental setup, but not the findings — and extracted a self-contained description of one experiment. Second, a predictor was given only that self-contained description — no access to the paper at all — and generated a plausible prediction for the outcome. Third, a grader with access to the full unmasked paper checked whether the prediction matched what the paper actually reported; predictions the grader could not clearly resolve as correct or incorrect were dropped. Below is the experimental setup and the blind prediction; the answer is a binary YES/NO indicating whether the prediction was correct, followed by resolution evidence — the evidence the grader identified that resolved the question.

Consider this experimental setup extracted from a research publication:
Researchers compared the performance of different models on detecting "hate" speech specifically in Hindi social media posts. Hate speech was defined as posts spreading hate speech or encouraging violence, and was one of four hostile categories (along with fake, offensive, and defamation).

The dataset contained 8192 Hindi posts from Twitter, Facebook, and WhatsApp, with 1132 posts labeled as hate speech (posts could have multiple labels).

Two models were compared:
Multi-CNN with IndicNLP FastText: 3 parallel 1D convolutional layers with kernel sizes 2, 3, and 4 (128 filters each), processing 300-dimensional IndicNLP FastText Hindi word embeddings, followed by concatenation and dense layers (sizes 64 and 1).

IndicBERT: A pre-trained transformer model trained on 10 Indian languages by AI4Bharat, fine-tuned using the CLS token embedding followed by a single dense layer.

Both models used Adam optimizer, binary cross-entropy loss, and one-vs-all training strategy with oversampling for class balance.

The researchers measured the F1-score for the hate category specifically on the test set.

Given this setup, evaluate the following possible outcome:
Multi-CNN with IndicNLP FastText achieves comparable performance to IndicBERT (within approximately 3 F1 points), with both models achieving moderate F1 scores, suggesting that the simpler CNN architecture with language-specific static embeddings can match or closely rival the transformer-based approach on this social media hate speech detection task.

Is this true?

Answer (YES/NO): YES